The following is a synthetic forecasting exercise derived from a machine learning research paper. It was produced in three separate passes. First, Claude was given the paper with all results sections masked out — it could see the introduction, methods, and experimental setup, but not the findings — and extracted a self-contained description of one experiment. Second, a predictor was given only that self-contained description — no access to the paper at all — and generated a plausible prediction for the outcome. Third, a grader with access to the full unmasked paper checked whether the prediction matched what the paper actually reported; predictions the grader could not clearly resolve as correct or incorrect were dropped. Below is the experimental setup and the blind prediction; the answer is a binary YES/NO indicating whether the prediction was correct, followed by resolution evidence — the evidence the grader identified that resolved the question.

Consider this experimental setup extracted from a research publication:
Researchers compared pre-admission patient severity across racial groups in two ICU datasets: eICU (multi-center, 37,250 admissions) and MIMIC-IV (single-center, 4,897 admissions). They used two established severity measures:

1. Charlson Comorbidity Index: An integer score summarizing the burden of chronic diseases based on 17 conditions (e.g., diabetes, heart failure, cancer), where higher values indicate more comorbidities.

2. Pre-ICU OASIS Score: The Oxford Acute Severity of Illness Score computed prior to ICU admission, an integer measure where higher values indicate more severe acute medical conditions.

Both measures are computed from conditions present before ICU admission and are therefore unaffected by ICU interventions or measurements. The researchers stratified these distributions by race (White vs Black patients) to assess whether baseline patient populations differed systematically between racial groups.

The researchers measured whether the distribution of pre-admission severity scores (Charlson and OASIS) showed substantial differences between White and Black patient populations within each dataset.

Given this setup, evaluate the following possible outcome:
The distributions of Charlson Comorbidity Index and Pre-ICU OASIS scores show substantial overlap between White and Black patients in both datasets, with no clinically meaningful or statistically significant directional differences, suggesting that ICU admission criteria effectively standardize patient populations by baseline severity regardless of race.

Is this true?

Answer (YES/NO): YES